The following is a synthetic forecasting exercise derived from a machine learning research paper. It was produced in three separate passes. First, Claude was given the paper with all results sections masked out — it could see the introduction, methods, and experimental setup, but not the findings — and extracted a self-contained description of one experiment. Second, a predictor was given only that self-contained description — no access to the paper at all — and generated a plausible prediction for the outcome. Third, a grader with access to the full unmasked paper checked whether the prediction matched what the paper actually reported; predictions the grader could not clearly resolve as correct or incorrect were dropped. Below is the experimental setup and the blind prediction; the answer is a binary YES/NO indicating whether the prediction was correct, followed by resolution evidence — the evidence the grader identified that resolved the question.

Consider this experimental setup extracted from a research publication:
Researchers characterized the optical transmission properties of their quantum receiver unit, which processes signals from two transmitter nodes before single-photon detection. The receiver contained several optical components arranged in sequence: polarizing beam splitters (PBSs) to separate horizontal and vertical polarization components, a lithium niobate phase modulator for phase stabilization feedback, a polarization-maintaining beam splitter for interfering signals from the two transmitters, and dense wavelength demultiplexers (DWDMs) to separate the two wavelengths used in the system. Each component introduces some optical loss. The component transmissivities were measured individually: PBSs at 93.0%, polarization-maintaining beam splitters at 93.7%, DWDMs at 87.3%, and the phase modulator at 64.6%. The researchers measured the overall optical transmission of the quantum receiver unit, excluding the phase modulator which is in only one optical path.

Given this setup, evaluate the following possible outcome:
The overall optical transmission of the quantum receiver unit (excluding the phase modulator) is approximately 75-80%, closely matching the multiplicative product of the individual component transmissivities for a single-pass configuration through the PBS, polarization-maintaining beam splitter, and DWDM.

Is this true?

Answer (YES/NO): YES